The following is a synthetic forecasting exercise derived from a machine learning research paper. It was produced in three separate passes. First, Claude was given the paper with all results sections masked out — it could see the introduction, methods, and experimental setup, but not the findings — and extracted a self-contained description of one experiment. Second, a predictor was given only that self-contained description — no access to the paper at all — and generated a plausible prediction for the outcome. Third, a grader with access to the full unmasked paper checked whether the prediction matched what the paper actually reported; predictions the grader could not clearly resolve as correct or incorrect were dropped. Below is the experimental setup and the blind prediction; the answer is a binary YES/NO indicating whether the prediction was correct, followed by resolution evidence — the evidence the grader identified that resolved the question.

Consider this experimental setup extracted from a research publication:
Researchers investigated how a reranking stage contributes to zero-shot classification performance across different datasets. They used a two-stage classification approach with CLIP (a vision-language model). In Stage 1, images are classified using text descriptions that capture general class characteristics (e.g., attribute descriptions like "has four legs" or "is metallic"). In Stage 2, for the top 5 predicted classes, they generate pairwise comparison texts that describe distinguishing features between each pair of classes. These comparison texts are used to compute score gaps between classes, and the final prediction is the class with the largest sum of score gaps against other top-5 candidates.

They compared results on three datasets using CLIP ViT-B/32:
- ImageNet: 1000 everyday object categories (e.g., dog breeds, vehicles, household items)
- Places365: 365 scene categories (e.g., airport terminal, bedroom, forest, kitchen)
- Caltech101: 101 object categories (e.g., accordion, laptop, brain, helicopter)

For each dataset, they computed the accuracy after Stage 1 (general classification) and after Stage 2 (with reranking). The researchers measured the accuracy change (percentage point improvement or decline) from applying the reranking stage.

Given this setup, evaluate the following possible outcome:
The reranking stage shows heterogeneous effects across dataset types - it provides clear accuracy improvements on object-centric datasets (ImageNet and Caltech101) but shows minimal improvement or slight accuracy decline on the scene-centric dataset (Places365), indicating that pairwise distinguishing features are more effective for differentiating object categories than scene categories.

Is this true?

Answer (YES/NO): YES